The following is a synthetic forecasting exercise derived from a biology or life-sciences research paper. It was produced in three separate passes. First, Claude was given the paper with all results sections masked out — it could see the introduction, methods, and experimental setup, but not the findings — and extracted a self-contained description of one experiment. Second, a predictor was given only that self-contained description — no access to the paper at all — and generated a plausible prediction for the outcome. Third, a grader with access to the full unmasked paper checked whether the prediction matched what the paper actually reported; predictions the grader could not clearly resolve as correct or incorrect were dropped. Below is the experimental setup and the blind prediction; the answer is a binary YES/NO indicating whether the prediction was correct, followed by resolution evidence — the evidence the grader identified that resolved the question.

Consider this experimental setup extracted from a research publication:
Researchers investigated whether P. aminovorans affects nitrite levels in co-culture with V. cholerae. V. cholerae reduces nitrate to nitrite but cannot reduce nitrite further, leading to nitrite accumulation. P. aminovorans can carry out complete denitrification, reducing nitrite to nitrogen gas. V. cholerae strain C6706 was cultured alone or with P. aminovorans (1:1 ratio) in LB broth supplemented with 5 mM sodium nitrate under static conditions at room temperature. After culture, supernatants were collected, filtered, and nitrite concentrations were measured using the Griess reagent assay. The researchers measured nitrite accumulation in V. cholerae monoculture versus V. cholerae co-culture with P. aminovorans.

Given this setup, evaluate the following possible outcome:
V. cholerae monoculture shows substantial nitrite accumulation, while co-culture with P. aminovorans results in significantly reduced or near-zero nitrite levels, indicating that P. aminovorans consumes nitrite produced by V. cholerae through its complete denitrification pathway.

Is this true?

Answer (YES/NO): YES